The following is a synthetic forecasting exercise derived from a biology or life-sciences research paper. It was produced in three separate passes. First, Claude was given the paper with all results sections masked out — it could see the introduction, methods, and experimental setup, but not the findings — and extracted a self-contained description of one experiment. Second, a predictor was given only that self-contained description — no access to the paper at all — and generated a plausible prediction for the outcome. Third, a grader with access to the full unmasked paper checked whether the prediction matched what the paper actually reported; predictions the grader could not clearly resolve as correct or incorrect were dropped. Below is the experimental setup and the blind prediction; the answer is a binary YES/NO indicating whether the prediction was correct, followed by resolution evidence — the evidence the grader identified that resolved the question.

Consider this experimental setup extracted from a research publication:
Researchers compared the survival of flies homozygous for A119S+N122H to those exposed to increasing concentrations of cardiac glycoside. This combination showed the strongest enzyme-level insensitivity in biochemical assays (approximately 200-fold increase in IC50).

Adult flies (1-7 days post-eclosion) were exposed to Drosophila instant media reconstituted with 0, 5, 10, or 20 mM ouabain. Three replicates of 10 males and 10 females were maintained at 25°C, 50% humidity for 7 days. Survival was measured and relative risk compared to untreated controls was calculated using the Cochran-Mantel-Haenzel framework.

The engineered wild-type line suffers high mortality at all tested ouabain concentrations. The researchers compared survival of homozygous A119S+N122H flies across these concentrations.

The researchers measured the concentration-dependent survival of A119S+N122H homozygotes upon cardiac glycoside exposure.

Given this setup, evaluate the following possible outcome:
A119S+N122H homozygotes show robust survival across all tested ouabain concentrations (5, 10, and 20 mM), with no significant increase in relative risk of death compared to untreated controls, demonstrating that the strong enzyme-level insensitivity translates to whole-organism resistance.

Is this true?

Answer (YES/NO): NO